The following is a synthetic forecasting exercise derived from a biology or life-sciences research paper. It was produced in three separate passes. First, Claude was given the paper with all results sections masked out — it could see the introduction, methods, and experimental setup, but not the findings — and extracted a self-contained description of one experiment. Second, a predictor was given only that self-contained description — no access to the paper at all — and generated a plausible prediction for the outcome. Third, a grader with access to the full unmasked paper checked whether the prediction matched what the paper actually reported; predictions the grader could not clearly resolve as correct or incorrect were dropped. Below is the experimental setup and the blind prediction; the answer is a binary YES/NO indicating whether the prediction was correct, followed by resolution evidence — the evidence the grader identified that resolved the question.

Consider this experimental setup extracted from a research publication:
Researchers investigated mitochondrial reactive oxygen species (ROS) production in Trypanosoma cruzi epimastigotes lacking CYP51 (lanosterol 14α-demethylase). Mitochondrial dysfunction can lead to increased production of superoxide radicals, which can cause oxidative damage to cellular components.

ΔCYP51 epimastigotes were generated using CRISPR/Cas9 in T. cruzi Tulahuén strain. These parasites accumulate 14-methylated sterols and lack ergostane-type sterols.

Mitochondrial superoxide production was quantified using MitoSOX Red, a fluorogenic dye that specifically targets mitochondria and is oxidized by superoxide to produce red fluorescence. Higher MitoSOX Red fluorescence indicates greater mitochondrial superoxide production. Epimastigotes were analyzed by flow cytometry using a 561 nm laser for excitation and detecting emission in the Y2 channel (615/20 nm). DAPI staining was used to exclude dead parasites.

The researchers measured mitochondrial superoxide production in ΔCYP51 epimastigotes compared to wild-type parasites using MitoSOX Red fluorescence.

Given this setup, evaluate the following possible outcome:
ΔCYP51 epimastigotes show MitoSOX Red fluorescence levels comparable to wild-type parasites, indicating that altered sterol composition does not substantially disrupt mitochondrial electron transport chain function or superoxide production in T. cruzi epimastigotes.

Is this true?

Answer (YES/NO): NO